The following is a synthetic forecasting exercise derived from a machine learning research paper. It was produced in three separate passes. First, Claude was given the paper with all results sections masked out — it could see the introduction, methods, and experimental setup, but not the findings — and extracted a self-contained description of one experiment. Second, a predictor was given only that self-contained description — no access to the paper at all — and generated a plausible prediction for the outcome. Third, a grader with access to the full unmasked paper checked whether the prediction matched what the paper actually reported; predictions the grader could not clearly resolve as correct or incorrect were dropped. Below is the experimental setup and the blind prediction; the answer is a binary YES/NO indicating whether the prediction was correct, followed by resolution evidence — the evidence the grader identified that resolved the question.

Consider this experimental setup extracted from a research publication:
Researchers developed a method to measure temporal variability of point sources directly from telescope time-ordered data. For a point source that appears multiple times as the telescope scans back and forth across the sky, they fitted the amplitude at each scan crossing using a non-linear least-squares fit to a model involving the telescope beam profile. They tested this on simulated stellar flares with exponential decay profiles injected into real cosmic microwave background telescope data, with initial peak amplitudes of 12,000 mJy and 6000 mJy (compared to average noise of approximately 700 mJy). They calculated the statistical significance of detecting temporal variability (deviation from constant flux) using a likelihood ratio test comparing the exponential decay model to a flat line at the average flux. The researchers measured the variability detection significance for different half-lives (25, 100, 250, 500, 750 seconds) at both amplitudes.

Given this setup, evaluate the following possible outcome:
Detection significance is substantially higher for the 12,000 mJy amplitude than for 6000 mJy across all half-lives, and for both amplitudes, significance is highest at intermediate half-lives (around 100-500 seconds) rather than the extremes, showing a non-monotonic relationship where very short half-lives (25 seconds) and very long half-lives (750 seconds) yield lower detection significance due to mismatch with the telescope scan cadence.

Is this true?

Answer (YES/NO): YES